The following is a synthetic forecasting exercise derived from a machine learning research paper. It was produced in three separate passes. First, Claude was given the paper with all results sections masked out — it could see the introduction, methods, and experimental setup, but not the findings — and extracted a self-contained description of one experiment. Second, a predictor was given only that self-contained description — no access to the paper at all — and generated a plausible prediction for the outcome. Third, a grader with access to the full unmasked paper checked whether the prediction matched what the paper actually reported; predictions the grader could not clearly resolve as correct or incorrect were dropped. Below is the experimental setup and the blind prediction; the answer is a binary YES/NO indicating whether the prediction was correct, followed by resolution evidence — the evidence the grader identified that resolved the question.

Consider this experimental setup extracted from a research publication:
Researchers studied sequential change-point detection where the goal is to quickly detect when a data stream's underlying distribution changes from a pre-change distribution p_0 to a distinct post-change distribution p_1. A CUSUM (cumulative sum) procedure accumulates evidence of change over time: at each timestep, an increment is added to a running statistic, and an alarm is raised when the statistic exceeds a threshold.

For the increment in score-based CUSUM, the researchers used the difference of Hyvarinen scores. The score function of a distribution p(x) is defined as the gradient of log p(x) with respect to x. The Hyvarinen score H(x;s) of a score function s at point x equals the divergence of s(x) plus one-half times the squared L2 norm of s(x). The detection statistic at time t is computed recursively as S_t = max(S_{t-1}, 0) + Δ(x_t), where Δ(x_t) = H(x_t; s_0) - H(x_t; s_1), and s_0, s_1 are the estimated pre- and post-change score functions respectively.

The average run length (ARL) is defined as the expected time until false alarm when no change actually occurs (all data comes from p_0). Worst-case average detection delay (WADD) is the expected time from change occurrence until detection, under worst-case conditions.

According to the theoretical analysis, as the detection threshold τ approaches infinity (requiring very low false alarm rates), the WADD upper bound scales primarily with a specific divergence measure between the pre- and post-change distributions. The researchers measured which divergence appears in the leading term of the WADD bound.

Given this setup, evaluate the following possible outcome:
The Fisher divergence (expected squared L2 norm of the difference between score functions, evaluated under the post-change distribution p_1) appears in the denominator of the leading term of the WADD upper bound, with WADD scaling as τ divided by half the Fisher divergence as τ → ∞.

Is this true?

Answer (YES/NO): NO